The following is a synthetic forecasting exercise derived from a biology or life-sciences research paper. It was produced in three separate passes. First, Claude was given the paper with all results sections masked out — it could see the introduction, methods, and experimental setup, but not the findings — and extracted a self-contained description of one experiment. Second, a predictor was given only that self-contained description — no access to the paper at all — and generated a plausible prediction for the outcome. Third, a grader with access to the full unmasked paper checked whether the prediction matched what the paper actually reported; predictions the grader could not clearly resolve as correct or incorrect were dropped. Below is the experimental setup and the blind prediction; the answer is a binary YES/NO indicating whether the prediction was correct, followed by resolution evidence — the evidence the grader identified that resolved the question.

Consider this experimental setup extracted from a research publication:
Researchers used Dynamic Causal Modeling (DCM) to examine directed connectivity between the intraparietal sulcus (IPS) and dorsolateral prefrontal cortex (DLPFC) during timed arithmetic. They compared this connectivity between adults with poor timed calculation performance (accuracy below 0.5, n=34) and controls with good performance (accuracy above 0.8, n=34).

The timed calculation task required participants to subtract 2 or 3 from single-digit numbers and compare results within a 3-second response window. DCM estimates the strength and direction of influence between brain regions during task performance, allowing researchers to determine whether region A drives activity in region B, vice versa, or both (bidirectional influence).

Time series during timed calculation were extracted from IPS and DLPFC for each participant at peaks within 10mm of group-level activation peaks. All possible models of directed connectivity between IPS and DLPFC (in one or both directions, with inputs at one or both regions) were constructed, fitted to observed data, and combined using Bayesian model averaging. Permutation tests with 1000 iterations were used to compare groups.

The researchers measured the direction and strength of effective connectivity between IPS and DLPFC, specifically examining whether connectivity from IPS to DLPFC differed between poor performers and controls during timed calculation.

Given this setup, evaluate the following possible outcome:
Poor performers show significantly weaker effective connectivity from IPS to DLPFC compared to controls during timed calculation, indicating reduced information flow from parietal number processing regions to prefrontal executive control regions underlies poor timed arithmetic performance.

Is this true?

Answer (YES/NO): YES